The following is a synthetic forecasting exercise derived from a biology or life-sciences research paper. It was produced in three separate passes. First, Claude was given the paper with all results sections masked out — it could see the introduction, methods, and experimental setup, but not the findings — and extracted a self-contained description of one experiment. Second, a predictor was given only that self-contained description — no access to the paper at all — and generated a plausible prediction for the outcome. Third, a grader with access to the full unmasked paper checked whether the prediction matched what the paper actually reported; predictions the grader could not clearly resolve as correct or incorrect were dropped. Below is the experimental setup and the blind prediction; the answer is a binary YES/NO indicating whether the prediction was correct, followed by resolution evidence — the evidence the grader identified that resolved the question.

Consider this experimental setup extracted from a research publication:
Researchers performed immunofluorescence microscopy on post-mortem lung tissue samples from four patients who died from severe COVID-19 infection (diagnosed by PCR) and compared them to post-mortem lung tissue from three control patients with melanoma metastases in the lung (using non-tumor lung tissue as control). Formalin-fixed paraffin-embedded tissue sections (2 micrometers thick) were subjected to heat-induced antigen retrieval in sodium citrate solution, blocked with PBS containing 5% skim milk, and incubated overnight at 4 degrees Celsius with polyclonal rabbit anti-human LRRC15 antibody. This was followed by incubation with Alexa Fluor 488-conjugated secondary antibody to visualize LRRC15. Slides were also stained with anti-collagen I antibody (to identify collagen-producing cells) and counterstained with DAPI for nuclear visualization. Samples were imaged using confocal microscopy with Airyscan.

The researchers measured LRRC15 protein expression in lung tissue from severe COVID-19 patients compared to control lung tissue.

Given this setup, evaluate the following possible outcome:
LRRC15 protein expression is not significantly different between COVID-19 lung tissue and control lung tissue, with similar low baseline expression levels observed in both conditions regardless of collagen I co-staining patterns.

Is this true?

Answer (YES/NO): NO